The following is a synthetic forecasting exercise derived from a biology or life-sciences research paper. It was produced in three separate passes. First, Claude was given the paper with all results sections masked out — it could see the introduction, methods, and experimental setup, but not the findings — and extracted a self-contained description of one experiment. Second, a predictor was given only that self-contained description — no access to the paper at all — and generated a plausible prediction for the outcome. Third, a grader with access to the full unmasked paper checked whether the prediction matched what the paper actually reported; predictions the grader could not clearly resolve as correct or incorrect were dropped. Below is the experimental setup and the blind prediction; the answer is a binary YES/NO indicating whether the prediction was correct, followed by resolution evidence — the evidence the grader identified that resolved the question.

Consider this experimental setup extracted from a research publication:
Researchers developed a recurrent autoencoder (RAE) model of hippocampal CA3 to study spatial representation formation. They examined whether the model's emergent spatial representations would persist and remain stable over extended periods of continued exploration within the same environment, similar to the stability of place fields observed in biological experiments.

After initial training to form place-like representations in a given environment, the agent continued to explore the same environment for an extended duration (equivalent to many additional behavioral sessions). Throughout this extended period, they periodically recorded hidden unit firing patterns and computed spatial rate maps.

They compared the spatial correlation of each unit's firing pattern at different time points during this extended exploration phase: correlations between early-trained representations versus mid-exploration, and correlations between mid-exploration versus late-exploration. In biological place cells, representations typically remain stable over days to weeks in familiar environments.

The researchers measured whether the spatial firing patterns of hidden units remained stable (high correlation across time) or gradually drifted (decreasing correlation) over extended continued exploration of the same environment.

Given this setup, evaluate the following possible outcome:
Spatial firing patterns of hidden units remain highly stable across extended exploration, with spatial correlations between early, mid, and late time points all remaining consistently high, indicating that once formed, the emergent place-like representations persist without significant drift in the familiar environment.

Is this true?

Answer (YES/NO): NO